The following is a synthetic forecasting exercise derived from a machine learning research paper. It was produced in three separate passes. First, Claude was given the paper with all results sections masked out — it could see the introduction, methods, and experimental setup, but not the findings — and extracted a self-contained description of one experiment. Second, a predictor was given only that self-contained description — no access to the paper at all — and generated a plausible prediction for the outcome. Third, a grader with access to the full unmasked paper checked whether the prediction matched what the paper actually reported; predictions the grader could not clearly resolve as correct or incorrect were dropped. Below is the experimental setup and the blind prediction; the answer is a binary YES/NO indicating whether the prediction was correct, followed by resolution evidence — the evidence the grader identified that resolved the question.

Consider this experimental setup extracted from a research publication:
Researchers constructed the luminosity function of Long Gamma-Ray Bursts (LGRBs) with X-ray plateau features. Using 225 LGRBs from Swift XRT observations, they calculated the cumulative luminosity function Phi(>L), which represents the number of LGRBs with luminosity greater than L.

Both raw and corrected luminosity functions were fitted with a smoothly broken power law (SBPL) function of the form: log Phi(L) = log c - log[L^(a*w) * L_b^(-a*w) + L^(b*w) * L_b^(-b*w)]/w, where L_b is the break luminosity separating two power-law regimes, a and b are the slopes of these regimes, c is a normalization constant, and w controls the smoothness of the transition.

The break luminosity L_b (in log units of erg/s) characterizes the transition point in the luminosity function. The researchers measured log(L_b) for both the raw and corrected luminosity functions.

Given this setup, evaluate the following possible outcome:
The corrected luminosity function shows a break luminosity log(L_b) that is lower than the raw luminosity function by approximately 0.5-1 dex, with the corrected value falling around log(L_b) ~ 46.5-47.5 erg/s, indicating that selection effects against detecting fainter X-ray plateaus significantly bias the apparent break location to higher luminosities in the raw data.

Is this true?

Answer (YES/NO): NO